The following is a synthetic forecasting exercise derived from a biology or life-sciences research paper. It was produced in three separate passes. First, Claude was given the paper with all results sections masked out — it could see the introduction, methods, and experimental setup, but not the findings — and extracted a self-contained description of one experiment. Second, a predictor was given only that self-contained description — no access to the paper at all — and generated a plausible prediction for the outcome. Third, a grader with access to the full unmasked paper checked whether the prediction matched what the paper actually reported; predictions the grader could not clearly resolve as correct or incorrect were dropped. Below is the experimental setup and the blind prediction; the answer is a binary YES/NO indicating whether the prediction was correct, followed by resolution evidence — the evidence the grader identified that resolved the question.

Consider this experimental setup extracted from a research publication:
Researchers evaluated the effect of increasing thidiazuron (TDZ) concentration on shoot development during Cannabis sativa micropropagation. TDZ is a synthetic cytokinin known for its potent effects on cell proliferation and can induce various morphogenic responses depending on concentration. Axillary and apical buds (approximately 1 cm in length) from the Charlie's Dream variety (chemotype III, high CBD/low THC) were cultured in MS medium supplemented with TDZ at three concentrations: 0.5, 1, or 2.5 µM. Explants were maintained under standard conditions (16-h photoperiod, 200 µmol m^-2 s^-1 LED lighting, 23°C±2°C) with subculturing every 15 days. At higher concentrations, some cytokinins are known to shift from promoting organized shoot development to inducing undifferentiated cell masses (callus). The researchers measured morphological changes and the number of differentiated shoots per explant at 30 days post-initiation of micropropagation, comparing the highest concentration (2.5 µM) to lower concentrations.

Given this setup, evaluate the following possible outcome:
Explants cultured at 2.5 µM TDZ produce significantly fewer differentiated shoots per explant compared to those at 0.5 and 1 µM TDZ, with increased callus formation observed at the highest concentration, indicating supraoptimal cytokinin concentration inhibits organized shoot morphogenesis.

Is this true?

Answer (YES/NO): YES